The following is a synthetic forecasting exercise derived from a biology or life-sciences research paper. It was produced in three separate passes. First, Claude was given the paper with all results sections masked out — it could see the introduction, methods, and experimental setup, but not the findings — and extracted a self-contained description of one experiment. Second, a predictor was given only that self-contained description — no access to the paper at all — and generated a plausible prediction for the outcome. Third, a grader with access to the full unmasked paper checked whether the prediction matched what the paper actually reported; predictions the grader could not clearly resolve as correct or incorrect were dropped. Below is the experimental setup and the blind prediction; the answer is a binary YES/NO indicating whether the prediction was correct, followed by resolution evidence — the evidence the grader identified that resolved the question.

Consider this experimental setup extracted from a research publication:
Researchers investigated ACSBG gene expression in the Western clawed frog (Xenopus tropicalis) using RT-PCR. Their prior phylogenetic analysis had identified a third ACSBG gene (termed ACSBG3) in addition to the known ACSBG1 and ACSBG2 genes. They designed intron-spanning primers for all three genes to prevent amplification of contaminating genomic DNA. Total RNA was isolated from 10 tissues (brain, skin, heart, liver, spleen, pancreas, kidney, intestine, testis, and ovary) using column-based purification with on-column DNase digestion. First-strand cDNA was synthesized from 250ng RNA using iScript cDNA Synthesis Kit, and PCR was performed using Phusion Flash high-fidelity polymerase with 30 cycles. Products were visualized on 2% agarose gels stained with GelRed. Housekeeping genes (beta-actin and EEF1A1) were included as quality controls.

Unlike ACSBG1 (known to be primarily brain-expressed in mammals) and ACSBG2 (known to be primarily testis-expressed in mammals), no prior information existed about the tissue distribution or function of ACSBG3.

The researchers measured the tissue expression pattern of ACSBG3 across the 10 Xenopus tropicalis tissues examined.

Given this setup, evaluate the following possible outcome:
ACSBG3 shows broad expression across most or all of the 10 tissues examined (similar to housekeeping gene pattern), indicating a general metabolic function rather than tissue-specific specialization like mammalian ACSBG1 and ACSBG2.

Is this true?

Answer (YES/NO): NO